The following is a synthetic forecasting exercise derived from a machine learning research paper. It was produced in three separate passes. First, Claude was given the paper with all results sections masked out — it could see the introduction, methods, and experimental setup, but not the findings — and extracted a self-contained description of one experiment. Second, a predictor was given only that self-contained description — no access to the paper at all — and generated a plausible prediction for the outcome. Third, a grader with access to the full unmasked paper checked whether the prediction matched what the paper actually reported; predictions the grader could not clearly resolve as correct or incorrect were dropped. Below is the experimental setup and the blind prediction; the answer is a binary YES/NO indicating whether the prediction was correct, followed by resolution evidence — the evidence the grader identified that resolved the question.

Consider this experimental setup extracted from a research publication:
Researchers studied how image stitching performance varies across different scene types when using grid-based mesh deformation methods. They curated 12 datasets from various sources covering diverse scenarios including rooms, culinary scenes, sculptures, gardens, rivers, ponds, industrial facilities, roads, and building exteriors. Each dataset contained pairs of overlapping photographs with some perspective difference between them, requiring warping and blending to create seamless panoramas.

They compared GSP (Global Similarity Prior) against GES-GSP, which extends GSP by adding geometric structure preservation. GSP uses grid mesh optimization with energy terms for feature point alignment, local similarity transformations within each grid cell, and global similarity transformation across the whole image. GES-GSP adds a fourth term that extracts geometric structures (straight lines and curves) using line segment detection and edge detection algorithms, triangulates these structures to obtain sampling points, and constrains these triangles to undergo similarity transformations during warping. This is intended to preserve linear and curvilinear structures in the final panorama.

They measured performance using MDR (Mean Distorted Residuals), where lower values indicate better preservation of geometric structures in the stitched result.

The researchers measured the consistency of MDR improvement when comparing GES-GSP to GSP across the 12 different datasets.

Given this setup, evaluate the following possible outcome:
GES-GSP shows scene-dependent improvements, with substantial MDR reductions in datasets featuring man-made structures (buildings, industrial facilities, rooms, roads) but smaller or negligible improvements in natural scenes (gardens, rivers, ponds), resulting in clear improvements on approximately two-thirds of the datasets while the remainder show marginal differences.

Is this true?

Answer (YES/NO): NO